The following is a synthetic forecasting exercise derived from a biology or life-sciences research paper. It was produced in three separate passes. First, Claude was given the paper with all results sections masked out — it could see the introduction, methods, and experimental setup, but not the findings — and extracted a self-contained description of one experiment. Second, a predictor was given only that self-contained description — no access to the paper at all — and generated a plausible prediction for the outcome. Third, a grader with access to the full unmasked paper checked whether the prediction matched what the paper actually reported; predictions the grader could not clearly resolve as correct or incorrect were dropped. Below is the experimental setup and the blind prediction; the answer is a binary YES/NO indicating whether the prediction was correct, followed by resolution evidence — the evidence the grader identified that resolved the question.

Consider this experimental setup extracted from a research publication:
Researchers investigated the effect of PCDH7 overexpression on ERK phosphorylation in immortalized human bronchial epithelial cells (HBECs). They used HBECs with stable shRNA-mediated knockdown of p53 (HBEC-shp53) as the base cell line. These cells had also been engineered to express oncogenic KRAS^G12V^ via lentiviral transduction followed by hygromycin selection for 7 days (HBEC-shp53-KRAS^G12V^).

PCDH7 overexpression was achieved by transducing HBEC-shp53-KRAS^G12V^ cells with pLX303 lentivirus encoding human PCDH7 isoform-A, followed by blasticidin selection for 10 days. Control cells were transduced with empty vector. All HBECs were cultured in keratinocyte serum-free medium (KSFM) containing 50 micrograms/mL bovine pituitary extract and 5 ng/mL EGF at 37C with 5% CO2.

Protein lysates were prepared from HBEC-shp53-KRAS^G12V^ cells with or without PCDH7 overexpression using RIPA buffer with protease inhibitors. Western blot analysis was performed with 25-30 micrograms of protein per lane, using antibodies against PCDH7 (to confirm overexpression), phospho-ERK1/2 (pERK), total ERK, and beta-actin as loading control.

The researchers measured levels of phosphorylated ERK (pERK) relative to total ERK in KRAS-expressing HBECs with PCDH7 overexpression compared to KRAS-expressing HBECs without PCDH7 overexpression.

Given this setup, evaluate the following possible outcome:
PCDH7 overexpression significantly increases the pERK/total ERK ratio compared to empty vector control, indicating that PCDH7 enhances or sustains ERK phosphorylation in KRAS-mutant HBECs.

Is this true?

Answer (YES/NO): YES